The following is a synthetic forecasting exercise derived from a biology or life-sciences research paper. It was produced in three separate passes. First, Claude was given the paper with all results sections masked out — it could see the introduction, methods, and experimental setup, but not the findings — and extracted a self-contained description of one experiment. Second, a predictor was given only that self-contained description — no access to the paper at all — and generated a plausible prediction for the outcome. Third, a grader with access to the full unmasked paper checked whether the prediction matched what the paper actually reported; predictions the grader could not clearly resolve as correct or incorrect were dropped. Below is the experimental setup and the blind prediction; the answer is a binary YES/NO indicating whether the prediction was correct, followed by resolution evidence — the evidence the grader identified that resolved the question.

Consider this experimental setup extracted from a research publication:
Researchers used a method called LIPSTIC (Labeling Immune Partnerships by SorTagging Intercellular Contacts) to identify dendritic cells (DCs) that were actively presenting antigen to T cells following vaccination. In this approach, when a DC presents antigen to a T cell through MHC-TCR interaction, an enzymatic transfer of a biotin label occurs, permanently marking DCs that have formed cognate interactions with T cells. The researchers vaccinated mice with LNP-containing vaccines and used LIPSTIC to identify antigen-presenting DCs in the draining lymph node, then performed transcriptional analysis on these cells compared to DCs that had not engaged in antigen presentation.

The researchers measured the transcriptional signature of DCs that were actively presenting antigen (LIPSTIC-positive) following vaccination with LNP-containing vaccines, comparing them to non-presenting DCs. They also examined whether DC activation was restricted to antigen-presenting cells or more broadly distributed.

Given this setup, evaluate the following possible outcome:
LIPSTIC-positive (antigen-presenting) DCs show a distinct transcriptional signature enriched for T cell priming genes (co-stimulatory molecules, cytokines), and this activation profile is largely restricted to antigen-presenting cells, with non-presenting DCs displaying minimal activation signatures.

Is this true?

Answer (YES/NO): NO